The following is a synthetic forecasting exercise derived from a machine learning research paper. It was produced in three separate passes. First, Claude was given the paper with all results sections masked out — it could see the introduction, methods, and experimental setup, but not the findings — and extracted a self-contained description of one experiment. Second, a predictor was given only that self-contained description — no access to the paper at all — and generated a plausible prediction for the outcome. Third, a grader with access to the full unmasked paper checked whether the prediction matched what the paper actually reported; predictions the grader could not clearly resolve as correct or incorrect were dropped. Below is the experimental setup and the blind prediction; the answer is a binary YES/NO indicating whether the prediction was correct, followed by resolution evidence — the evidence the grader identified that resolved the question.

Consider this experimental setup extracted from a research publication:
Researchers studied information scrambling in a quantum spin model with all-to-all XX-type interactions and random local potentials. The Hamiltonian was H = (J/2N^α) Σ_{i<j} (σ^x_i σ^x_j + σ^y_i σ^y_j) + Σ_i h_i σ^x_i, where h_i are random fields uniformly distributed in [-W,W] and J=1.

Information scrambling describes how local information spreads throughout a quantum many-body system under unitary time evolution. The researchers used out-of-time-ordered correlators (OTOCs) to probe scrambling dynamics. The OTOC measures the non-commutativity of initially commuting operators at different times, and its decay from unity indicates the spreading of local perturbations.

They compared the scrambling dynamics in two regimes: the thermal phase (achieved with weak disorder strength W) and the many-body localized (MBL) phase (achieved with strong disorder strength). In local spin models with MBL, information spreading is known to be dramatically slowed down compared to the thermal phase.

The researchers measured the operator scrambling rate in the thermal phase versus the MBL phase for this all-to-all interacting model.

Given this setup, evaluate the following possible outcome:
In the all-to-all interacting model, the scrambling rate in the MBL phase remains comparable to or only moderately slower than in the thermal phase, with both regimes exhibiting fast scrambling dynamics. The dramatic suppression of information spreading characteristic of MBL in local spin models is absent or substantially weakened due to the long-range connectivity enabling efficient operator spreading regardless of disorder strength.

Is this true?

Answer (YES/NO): YES